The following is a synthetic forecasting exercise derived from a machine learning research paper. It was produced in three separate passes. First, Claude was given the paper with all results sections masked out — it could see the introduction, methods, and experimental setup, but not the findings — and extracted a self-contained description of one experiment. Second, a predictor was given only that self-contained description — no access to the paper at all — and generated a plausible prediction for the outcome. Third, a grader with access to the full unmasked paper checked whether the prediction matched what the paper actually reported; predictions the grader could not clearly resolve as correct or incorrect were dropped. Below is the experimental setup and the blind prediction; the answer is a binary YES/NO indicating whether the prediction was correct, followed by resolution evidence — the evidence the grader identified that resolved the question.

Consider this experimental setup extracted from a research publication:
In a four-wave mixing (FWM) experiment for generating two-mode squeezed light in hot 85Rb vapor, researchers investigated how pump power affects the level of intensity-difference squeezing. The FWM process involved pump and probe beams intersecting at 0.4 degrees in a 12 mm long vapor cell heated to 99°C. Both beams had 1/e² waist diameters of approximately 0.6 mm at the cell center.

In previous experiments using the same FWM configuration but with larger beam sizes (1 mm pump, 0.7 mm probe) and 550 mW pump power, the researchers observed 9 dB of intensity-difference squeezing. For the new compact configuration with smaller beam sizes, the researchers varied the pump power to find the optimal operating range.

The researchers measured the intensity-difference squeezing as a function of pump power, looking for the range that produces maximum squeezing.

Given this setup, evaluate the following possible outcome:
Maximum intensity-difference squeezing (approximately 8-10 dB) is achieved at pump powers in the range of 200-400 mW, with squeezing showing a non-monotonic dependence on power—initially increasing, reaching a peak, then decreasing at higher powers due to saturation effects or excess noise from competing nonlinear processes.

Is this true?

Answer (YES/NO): NO